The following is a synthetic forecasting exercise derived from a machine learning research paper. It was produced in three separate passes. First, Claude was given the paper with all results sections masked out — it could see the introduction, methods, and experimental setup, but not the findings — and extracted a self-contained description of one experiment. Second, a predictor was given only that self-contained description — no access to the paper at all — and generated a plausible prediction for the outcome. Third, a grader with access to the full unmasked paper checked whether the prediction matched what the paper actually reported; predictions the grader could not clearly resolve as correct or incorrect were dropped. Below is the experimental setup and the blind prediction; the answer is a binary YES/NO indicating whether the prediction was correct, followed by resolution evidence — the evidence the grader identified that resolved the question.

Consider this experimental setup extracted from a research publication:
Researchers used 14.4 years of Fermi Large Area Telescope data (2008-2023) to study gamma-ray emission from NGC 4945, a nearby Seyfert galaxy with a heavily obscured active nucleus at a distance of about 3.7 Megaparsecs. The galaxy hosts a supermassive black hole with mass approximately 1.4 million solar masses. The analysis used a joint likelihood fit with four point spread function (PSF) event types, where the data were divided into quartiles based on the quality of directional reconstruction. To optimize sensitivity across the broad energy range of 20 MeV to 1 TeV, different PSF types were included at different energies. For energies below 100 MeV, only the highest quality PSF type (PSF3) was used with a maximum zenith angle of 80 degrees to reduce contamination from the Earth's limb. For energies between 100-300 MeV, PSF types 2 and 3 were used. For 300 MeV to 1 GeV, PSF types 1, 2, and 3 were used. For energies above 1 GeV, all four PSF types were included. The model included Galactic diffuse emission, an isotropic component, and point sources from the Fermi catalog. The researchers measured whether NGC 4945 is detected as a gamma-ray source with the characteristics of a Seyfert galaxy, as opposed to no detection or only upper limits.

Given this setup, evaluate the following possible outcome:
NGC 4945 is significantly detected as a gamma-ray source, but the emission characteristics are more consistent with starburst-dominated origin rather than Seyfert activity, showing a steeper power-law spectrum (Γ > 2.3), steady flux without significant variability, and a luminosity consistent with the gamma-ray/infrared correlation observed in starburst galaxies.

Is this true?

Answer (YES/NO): NO